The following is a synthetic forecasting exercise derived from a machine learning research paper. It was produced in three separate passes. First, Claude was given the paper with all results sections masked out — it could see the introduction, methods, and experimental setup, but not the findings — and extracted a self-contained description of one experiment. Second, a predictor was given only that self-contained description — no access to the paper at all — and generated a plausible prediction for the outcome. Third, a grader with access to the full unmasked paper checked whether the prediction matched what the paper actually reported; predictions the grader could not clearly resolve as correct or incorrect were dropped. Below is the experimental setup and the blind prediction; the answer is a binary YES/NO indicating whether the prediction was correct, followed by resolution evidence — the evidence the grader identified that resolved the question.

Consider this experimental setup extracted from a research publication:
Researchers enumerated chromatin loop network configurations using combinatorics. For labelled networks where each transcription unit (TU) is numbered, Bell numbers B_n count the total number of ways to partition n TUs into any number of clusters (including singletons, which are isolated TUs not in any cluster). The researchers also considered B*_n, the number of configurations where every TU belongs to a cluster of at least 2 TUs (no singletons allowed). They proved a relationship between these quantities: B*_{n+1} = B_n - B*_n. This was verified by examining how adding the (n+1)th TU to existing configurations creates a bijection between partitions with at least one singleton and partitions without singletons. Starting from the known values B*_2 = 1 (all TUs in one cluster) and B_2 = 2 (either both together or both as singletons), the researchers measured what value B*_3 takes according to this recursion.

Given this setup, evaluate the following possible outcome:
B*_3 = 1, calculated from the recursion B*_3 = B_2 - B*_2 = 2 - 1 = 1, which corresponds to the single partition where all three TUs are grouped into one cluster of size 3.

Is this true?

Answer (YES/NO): YES